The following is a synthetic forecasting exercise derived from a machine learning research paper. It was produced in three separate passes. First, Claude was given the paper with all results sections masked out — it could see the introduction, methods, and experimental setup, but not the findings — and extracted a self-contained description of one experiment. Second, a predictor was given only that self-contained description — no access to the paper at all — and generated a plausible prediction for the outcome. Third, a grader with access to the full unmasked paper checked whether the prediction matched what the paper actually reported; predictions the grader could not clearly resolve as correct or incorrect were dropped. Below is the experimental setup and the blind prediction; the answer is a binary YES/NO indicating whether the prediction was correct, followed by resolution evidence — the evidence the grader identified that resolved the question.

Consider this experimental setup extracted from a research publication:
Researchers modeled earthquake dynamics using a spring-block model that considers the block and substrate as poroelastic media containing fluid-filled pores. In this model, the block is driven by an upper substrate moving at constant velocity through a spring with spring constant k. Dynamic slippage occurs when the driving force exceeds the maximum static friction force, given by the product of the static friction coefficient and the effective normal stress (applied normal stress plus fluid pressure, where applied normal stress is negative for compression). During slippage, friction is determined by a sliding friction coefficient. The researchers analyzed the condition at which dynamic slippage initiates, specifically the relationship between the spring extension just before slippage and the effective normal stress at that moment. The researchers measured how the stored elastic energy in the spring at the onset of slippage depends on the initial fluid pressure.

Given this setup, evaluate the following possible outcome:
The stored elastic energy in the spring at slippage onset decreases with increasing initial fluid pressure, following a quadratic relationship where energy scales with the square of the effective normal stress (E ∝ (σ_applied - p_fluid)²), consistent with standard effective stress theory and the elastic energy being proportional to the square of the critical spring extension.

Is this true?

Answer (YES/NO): YES